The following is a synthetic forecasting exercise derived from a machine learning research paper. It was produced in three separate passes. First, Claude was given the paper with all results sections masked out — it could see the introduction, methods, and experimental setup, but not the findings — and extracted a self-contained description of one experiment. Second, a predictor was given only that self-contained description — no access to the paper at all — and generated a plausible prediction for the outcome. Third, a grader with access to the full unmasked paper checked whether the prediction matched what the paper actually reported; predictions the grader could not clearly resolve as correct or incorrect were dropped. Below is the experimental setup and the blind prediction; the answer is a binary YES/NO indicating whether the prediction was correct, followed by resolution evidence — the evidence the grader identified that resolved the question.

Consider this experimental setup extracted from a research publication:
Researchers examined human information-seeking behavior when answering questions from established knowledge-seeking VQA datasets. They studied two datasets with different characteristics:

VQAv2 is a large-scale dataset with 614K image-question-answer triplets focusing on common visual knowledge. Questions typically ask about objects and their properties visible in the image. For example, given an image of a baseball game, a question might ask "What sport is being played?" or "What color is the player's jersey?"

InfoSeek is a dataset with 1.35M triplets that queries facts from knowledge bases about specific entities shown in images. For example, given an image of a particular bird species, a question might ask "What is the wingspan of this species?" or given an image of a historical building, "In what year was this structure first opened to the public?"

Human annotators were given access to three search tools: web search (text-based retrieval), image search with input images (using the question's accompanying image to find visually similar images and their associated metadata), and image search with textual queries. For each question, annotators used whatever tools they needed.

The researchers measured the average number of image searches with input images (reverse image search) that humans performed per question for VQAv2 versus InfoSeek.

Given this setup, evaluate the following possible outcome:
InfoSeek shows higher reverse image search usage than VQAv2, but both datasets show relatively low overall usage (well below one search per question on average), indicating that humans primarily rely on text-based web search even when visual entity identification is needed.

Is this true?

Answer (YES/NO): NO